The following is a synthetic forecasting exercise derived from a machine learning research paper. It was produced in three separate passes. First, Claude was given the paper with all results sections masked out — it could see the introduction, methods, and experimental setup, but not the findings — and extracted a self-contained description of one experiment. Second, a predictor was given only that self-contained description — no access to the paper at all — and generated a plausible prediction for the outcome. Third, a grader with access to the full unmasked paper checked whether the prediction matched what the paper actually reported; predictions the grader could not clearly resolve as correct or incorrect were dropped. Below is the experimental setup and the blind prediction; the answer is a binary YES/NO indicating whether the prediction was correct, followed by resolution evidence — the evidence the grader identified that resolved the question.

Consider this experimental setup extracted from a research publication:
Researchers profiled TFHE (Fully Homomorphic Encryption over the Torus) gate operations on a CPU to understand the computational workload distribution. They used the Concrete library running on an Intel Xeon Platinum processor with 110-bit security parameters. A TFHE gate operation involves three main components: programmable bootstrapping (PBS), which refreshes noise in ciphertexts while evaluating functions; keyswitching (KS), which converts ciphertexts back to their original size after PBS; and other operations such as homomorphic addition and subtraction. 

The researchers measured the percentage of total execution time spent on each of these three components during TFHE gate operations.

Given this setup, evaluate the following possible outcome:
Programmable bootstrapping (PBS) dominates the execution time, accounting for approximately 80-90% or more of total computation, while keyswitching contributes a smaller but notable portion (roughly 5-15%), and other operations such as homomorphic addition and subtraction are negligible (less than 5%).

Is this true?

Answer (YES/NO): NO